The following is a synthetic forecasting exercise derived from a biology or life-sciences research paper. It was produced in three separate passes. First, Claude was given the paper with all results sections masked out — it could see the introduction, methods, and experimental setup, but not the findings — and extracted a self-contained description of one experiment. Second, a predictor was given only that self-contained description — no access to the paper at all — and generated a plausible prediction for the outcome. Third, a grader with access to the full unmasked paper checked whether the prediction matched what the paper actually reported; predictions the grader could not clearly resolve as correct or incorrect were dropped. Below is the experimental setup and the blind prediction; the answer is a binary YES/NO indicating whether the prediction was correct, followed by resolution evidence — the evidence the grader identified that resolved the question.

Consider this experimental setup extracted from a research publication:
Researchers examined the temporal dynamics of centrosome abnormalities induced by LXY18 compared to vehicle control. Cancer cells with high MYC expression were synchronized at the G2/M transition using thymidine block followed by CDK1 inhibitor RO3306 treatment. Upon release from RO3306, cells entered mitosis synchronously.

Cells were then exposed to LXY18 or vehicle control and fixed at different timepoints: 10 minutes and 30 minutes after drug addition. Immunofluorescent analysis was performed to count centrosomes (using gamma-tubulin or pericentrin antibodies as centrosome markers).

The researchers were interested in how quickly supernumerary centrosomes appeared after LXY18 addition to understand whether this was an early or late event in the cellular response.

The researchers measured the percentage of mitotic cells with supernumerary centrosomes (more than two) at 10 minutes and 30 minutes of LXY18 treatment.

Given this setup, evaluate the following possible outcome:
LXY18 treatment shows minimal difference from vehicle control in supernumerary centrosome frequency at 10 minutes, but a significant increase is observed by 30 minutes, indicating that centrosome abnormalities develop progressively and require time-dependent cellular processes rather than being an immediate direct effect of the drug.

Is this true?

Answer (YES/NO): NO